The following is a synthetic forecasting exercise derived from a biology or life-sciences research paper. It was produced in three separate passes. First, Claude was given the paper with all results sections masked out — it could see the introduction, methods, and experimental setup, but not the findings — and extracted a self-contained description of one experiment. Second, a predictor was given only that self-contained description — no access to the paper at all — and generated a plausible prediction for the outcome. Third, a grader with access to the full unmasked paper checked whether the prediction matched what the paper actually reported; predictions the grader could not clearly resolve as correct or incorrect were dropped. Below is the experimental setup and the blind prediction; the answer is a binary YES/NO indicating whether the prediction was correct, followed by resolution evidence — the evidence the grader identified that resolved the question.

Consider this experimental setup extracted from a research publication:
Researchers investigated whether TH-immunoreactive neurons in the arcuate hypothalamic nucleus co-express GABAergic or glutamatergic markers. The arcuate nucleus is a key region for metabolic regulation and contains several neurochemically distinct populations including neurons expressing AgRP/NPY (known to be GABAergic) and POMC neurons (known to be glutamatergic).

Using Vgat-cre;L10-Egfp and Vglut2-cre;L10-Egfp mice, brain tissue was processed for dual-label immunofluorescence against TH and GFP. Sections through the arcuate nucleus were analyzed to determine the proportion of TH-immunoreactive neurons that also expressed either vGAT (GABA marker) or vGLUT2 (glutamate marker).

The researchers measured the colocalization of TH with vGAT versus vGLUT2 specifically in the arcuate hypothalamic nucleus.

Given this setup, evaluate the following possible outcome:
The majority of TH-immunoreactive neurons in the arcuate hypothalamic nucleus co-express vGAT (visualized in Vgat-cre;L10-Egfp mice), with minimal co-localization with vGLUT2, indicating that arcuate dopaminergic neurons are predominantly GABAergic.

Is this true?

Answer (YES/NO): YES